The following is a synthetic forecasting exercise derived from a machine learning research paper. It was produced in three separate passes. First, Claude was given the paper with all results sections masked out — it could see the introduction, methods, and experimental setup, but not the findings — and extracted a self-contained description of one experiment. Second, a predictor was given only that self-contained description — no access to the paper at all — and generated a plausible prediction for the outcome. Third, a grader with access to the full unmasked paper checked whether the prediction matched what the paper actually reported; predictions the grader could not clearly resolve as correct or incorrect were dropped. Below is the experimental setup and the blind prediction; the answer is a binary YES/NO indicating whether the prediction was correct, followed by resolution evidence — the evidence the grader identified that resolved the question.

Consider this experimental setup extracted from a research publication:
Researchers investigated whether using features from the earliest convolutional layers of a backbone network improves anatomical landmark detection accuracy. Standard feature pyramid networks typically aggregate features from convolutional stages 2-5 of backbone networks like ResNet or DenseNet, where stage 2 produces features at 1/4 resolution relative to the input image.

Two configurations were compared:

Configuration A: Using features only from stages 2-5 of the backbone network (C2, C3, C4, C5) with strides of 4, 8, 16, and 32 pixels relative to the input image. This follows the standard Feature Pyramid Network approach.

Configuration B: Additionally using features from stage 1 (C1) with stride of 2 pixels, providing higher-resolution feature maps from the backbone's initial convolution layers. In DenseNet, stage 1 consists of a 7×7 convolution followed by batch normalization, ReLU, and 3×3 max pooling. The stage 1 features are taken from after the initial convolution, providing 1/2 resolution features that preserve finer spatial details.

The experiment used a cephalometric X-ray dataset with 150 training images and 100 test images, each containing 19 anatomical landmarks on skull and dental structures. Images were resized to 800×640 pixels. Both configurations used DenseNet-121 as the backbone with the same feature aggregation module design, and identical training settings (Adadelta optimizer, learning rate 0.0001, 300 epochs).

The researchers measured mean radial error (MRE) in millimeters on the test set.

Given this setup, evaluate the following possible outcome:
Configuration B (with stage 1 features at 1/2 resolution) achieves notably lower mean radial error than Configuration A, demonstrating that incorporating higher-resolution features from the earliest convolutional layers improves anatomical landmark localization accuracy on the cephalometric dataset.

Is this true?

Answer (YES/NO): YES